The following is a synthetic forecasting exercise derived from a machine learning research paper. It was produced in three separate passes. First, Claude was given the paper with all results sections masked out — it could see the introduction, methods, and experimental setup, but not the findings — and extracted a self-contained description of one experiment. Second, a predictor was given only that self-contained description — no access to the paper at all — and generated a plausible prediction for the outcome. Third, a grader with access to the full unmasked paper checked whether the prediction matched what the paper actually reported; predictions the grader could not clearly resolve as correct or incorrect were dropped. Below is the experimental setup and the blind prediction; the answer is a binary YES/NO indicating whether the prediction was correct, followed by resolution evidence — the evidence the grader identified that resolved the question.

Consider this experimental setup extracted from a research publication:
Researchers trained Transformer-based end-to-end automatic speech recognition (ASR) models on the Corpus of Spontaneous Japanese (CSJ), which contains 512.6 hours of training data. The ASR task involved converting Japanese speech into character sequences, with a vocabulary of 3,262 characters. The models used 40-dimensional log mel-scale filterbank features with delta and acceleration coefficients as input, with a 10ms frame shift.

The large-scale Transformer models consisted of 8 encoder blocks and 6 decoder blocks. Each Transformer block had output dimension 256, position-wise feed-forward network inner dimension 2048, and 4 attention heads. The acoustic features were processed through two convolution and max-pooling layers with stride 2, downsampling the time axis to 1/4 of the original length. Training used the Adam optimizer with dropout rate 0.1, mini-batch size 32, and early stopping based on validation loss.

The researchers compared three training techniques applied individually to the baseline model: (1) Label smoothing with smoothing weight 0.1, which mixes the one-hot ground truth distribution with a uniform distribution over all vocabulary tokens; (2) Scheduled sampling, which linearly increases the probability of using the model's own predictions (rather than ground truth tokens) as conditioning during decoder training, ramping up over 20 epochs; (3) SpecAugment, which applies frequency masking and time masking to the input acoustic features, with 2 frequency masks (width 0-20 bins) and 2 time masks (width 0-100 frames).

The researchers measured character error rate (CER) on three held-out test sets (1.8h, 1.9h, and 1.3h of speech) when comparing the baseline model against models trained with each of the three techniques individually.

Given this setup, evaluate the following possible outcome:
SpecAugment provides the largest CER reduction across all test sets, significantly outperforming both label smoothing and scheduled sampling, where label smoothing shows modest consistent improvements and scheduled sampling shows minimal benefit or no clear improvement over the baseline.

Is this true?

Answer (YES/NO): NO